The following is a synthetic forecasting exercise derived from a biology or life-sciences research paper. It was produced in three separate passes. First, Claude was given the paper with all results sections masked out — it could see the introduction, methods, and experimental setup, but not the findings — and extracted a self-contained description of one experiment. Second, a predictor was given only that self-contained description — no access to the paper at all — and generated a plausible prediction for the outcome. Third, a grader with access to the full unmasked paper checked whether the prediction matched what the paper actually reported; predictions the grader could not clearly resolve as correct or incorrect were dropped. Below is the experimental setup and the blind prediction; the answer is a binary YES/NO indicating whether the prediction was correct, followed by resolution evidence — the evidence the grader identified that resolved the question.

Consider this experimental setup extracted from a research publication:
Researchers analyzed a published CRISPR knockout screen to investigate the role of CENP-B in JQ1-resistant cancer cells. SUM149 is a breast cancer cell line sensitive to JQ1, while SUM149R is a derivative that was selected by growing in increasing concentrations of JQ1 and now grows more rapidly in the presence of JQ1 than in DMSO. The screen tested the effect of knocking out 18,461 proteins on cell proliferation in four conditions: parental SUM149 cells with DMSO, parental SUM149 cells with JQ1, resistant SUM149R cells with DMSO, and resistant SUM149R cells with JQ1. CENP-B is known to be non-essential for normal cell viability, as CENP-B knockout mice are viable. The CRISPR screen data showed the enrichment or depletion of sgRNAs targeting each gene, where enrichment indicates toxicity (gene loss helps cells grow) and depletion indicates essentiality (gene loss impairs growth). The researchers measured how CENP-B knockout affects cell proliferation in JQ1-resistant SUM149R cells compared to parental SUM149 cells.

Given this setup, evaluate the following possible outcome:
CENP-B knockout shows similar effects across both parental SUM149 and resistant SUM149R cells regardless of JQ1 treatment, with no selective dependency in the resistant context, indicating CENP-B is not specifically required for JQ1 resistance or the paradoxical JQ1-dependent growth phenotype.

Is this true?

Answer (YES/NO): NO